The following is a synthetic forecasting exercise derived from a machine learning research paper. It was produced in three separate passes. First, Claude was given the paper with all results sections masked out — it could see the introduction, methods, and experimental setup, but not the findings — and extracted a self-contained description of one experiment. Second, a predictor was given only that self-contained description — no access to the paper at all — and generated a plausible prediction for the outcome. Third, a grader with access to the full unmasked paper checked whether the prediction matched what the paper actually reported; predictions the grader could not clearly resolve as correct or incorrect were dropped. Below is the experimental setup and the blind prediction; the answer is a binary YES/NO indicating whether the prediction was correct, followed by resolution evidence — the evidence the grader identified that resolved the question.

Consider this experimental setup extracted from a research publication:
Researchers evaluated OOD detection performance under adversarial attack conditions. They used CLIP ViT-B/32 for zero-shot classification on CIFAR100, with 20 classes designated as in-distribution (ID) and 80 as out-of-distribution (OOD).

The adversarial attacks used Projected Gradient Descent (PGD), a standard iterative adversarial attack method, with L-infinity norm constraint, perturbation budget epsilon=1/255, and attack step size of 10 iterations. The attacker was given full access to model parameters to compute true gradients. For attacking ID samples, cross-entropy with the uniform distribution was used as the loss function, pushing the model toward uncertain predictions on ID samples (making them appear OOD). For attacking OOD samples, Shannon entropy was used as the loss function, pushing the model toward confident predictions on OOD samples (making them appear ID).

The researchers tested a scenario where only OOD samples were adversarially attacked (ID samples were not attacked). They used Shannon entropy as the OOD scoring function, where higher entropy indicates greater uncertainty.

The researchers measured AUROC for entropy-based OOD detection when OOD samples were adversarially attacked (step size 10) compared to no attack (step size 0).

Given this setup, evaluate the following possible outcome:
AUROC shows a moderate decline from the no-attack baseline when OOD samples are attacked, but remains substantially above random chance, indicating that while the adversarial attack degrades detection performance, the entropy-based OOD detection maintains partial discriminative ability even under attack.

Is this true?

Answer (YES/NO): NO